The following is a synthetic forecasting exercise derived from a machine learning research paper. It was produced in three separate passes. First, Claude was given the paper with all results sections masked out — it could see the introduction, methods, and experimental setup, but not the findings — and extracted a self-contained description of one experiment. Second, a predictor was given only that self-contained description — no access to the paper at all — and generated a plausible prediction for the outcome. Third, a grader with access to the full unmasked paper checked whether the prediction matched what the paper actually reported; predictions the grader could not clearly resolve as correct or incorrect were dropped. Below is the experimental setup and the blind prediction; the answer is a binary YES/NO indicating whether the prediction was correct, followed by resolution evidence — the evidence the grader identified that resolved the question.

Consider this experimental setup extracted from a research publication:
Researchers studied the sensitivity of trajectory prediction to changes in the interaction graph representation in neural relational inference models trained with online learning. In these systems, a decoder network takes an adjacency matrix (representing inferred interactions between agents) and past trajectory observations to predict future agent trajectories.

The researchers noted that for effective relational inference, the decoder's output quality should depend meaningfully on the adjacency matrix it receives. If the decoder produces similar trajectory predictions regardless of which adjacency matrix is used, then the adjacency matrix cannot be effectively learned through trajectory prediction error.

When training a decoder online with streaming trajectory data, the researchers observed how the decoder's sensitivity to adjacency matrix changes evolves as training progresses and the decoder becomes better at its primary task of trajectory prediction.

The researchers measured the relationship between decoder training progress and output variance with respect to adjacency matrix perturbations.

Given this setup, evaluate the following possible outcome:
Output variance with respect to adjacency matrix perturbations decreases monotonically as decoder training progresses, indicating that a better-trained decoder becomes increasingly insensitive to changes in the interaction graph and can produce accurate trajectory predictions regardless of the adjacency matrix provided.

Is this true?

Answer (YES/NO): NO